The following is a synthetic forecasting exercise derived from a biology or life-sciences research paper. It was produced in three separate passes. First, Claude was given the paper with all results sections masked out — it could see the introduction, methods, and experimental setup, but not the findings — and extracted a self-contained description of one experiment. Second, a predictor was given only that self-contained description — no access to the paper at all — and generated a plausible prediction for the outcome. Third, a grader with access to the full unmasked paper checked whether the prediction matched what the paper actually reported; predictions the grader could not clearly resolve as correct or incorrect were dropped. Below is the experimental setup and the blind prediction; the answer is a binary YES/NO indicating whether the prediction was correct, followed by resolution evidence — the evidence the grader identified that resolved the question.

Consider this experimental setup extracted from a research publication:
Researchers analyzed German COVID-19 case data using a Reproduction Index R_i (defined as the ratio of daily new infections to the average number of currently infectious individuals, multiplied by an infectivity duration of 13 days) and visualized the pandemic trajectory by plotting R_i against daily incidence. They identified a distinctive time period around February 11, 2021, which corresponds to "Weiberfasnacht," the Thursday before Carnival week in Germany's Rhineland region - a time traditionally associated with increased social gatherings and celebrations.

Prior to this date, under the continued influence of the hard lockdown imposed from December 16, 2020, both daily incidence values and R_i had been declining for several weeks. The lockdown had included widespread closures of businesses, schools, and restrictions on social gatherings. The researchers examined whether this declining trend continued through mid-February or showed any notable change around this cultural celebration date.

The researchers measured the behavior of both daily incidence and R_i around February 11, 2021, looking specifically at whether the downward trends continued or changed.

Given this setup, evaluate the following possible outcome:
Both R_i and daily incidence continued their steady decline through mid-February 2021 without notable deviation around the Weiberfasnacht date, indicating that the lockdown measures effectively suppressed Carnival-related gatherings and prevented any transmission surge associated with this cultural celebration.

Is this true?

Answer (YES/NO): NO